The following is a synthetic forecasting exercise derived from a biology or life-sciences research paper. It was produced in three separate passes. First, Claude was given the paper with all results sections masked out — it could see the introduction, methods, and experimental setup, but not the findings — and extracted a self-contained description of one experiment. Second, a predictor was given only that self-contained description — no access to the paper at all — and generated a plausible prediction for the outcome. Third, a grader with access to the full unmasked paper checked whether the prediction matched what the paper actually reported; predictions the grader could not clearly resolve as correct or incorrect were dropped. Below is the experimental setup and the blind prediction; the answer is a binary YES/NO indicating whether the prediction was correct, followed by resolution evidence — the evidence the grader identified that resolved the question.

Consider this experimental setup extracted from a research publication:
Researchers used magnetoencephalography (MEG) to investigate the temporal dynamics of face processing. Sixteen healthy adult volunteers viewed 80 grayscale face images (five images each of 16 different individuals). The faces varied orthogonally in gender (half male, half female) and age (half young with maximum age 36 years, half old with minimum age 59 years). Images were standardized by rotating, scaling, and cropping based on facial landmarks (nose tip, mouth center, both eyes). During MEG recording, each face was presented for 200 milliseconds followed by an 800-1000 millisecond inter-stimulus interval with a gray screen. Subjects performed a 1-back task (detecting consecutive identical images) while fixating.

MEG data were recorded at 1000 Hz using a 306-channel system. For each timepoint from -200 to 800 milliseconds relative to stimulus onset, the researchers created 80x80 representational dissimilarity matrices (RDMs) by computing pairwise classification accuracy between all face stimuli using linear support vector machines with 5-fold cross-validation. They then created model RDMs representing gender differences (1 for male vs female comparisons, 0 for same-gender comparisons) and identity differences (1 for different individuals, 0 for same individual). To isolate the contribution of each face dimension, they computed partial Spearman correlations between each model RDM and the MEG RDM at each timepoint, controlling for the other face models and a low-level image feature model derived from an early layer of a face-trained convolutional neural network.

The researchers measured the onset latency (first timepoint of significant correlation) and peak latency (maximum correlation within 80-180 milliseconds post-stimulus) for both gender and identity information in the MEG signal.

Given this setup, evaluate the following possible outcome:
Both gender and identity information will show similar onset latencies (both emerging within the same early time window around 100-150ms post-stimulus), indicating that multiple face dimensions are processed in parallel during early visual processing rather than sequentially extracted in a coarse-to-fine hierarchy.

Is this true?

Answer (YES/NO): NO